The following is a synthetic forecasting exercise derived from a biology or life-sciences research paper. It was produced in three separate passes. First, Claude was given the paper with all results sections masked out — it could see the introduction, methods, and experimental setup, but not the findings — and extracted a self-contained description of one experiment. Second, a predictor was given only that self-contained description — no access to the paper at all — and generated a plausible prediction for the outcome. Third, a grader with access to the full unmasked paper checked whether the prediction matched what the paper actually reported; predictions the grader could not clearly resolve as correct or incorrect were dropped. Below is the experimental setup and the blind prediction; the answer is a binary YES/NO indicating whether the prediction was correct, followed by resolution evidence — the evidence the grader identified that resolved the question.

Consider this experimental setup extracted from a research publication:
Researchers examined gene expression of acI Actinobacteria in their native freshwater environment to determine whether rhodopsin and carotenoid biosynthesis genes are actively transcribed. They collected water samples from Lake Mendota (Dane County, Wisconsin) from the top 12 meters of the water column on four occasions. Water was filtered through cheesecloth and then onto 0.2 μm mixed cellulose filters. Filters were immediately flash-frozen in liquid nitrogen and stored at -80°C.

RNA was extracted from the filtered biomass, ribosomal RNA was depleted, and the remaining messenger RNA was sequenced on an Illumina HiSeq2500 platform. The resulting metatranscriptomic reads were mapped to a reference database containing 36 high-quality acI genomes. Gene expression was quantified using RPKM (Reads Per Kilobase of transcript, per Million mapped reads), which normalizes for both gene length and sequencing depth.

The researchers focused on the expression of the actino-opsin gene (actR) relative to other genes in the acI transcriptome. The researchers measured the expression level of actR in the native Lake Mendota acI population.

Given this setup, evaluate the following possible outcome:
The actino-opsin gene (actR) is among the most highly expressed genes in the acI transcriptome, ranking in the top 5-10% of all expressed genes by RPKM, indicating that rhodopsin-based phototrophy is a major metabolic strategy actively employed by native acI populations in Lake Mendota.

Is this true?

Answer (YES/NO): YES